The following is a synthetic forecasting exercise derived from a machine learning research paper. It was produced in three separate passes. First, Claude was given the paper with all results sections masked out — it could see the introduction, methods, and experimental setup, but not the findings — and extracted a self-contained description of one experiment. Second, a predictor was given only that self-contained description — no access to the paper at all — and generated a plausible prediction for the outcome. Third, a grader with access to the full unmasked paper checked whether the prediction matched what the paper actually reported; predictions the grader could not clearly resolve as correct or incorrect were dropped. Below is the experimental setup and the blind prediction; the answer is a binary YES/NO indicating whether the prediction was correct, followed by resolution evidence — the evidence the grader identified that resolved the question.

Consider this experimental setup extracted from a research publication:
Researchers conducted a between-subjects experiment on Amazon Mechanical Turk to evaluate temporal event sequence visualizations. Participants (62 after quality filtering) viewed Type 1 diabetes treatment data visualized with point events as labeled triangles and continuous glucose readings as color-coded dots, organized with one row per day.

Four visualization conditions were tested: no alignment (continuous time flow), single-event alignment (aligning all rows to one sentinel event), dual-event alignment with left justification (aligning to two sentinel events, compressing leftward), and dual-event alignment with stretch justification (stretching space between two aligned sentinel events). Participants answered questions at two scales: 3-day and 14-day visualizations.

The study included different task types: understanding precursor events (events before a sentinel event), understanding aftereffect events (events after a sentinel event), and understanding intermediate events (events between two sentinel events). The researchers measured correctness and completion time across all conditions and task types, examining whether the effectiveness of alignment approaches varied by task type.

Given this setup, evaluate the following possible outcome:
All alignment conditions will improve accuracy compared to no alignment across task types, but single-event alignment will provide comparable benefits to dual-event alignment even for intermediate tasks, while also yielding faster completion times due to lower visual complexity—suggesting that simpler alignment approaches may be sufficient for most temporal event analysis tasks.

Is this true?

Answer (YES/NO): NO